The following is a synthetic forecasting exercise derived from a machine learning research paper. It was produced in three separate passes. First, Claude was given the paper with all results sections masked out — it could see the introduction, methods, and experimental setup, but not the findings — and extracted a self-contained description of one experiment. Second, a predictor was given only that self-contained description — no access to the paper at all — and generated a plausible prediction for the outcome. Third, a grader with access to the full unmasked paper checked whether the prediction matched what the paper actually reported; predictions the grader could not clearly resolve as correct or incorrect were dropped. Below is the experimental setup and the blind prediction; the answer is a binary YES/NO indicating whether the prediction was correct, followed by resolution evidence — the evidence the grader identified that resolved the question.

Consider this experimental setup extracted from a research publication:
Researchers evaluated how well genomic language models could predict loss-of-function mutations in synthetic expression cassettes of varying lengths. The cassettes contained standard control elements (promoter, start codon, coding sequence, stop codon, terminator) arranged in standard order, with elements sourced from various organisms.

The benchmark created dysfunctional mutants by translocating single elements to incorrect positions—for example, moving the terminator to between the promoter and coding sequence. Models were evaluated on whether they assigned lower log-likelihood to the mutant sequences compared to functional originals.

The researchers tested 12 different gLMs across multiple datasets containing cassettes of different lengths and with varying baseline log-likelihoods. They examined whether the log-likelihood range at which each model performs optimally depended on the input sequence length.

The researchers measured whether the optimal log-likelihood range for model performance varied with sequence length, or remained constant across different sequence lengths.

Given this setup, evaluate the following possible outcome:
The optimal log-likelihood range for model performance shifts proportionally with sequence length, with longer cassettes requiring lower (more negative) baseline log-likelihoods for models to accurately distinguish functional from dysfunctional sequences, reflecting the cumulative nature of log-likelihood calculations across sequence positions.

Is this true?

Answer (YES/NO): NO